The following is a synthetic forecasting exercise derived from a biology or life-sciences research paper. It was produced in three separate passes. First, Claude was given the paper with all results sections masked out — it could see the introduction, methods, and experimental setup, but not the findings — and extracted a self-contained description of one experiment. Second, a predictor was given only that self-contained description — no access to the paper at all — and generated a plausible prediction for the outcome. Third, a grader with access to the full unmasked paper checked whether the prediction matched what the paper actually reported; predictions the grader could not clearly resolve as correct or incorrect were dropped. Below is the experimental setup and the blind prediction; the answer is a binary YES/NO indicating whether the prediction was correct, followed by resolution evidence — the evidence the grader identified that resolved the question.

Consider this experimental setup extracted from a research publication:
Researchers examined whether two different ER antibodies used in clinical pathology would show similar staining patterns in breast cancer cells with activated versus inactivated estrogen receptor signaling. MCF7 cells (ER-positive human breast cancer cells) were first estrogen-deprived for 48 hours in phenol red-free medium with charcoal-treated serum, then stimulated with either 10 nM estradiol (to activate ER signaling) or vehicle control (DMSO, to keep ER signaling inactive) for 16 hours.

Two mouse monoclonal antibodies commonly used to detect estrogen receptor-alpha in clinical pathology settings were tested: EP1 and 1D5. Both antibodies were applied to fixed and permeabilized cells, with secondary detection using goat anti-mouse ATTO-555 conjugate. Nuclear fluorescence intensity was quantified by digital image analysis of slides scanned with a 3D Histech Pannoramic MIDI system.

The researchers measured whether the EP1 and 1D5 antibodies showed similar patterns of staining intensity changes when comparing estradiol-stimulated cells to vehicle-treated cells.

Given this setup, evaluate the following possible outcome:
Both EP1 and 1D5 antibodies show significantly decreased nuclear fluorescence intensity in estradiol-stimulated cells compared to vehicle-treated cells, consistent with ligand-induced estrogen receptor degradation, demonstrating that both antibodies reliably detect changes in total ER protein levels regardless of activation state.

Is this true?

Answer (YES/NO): NO